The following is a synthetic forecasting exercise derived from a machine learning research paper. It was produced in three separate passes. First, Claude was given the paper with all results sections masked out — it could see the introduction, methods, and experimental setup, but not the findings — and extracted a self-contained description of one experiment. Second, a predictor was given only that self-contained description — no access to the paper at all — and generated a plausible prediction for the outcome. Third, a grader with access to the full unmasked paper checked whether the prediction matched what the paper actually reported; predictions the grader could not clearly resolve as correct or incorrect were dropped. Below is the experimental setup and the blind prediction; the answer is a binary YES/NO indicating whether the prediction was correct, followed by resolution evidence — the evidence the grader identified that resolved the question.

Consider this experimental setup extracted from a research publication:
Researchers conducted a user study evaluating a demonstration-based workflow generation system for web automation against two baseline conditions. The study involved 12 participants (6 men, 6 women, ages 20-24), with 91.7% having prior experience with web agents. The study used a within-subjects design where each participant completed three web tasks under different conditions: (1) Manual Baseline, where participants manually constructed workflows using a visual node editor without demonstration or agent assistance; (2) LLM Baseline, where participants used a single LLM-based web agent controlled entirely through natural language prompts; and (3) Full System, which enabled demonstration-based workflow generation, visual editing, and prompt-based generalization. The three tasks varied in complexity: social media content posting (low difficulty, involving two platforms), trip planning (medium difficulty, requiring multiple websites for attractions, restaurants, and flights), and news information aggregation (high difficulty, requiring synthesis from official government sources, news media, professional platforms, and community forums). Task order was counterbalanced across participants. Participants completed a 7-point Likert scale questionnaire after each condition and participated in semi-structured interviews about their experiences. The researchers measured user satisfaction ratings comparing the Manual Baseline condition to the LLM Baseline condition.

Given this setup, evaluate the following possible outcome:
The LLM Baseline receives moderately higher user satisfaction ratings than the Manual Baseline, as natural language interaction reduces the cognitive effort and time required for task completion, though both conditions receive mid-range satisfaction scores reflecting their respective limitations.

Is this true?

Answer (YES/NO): NO